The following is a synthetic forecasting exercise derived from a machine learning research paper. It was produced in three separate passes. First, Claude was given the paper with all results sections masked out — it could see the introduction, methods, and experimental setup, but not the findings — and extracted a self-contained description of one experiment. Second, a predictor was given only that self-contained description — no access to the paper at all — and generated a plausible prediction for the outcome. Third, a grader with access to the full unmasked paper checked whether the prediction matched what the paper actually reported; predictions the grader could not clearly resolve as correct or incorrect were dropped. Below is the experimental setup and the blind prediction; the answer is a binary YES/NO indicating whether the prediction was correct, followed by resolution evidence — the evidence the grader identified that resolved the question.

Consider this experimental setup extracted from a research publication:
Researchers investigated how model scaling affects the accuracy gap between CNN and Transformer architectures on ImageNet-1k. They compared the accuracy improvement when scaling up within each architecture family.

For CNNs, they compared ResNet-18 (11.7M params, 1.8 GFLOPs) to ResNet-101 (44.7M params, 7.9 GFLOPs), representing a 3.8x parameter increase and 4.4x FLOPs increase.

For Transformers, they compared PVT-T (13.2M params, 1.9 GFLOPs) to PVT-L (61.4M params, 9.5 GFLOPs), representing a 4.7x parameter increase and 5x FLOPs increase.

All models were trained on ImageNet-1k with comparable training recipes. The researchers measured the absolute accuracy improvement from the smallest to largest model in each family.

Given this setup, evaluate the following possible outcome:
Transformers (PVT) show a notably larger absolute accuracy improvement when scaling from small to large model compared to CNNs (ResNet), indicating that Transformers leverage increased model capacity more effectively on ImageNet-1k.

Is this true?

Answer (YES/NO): NO